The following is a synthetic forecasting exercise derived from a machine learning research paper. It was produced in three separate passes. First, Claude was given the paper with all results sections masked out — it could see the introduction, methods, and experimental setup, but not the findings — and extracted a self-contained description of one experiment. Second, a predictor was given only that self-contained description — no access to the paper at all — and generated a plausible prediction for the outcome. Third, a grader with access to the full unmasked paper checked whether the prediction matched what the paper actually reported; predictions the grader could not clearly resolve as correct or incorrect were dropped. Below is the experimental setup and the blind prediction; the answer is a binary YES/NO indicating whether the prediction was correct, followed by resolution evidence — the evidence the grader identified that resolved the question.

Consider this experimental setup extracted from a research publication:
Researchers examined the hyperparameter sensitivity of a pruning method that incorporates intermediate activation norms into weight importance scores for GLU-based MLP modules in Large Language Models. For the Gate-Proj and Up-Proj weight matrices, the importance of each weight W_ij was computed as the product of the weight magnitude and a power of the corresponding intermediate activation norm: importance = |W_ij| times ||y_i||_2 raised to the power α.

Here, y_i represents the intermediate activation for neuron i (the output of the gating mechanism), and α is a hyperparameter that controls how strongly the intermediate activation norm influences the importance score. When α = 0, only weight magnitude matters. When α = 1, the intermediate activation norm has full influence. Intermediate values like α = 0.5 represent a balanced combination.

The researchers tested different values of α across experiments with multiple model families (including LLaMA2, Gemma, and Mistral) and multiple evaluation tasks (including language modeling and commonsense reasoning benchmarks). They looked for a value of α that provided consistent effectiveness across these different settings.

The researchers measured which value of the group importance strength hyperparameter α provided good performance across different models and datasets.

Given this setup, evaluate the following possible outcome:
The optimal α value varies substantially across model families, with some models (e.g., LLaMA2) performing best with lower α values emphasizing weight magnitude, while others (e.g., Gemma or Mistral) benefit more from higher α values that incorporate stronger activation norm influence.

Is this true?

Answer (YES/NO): NO